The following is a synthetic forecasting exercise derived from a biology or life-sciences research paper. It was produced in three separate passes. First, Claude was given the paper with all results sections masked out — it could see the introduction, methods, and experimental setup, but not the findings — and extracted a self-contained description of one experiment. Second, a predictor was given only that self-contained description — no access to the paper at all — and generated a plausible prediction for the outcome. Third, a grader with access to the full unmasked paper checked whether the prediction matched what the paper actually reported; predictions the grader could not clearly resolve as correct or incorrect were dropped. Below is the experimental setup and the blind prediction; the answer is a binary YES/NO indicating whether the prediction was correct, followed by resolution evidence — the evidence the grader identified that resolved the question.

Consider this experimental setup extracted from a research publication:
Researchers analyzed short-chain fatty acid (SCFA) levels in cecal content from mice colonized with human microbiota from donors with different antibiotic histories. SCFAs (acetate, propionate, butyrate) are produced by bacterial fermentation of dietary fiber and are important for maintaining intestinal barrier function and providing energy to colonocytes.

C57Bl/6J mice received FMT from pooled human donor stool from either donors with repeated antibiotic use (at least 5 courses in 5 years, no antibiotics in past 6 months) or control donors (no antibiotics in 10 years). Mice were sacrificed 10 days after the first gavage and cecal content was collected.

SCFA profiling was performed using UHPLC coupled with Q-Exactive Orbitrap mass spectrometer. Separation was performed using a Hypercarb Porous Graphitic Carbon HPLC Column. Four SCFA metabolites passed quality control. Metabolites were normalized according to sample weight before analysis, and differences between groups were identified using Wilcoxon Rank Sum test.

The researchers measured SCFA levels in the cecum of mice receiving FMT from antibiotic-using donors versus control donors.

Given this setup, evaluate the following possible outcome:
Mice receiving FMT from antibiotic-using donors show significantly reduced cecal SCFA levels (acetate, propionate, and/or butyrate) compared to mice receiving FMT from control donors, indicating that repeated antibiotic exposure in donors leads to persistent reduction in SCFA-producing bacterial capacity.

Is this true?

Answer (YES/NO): NO